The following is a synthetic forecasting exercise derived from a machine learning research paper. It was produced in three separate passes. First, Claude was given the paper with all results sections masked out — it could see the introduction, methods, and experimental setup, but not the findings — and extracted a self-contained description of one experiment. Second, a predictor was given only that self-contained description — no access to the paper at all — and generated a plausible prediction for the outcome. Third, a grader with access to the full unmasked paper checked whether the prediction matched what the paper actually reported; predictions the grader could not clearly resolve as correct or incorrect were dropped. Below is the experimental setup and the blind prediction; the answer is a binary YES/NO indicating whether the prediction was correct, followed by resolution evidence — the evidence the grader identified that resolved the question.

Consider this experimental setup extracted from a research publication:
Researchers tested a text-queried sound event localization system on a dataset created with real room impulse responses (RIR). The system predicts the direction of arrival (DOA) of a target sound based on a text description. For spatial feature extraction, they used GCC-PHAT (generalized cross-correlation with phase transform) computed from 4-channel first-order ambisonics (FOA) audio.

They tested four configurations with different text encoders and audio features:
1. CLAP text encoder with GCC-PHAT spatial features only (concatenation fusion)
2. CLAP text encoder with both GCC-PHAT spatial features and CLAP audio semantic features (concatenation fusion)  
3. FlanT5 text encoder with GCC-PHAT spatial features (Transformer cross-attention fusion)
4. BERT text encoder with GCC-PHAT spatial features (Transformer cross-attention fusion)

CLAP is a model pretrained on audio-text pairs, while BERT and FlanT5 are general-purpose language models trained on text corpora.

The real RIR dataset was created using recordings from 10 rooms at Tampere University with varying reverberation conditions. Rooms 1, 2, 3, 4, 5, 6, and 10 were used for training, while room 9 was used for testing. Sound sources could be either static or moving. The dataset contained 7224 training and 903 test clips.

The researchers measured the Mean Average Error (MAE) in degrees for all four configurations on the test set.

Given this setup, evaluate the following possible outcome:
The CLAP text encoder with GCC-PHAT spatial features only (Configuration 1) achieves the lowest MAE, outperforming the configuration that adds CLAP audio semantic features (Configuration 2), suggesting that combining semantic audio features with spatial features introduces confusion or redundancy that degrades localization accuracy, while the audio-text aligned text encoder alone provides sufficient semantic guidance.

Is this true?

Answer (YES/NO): YES